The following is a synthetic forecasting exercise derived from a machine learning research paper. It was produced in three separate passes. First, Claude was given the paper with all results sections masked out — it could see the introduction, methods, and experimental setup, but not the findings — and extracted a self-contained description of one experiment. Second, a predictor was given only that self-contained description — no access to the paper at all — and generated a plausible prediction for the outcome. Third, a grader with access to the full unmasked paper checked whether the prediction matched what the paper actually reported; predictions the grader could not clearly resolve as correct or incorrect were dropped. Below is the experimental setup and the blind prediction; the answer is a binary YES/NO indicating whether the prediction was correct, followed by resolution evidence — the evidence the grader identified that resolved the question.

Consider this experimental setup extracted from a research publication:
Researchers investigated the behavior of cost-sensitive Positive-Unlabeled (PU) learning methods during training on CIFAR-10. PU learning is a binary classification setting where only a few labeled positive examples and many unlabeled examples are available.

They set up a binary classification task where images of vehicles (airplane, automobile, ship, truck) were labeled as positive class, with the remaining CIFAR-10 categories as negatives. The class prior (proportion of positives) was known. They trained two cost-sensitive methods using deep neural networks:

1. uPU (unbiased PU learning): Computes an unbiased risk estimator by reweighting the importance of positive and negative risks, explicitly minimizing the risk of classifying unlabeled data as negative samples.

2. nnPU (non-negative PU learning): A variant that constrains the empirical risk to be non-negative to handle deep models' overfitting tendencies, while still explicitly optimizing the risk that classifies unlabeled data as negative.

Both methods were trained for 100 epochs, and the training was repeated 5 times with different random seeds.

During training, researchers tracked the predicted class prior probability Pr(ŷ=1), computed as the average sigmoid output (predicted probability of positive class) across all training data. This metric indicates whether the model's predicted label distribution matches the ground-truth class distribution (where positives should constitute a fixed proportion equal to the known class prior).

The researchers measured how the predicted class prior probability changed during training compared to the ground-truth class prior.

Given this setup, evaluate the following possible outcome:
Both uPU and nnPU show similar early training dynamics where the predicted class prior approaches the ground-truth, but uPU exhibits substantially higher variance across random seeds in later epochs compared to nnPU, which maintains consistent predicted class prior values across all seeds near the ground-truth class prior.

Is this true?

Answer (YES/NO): NO